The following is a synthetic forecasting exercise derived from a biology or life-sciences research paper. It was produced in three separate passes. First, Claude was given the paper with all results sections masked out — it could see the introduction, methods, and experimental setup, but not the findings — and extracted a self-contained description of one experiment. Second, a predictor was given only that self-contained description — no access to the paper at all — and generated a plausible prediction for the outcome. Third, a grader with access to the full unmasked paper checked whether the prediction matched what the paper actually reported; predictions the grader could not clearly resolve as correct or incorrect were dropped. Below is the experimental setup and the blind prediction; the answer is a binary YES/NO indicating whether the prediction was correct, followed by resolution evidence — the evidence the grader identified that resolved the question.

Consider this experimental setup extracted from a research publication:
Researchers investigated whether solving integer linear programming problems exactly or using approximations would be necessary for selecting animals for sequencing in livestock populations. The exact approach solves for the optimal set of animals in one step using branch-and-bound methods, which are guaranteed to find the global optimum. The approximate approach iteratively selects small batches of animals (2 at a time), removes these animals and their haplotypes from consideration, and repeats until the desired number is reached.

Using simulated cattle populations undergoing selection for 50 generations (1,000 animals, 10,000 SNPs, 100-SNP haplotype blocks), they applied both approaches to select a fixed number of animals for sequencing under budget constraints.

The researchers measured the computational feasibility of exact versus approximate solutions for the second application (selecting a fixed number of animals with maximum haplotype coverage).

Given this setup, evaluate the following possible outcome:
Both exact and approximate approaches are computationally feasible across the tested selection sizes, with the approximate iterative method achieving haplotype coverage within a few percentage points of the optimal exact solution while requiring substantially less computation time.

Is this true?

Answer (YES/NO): NO